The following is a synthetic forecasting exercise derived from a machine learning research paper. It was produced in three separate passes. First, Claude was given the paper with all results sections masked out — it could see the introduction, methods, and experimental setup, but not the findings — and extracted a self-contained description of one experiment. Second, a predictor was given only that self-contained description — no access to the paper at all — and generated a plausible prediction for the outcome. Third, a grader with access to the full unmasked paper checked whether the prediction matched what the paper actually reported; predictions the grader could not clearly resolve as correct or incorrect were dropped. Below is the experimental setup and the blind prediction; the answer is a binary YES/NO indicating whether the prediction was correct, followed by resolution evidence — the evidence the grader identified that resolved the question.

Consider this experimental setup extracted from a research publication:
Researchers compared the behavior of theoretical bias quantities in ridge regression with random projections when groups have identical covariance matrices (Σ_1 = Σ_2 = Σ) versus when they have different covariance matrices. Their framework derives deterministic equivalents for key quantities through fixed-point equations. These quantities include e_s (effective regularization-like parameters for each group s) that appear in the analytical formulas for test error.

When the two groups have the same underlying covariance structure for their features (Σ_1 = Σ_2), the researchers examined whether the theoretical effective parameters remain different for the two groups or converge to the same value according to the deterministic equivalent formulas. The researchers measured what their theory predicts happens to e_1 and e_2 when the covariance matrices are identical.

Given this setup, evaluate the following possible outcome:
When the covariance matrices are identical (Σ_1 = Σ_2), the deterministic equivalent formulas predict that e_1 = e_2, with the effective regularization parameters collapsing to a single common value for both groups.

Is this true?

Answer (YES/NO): YES